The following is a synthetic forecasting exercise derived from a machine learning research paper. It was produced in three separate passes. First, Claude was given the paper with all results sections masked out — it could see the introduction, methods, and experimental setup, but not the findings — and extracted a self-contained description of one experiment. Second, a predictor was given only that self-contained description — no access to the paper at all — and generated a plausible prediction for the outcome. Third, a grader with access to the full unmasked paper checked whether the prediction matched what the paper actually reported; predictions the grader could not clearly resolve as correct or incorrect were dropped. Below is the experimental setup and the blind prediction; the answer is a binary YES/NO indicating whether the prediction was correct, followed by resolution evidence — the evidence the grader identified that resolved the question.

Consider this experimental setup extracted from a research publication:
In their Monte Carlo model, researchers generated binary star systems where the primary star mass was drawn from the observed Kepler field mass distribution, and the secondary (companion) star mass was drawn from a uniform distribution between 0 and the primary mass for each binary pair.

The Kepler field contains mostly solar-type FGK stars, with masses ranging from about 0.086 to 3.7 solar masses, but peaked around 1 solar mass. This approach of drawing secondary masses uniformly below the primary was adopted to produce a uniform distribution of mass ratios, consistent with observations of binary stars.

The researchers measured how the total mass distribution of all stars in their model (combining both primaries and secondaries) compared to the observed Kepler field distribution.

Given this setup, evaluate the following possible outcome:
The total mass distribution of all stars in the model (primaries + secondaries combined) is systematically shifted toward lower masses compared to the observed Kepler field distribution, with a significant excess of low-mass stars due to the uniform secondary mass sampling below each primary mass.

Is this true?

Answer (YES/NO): YES